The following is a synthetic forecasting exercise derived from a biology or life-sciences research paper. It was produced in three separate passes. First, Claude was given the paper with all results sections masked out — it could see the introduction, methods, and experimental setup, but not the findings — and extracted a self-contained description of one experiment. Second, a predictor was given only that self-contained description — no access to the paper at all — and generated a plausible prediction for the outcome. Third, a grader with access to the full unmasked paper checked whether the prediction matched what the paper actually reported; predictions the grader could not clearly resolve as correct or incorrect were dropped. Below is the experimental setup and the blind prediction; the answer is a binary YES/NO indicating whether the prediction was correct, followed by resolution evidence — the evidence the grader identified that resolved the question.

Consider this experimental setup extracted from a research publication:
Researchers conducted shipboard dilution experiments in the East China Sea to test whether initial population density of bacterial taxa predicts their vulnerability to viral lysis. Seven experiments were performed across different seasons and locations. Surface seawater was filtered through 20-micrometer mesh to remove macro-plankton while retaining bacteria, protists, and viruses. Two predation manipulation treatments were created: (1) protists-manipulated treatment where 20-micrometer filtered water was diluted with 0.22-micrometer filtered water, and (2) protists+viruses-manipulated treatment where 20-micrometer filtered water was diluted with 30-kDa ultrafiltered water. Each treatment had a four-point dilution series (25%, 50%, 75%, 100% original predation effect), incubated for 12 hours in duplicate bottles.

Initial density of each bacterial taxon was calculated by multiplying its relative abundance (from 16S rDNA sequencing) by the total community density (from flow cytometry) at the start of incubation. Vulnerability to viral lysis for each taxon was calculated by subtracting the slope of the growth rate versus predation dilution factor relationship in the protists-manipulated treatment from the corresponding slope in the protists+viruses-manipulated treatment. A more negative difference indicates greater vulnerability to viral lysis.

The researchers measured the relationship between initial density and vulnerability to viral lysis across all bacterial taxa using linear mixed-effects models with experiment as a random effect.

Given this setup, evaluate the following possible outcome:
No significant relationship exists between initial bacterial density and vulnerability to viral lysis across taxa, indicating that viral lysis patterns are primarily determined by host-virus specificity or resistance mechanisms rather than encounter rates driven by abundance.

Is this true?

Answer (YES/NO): NO